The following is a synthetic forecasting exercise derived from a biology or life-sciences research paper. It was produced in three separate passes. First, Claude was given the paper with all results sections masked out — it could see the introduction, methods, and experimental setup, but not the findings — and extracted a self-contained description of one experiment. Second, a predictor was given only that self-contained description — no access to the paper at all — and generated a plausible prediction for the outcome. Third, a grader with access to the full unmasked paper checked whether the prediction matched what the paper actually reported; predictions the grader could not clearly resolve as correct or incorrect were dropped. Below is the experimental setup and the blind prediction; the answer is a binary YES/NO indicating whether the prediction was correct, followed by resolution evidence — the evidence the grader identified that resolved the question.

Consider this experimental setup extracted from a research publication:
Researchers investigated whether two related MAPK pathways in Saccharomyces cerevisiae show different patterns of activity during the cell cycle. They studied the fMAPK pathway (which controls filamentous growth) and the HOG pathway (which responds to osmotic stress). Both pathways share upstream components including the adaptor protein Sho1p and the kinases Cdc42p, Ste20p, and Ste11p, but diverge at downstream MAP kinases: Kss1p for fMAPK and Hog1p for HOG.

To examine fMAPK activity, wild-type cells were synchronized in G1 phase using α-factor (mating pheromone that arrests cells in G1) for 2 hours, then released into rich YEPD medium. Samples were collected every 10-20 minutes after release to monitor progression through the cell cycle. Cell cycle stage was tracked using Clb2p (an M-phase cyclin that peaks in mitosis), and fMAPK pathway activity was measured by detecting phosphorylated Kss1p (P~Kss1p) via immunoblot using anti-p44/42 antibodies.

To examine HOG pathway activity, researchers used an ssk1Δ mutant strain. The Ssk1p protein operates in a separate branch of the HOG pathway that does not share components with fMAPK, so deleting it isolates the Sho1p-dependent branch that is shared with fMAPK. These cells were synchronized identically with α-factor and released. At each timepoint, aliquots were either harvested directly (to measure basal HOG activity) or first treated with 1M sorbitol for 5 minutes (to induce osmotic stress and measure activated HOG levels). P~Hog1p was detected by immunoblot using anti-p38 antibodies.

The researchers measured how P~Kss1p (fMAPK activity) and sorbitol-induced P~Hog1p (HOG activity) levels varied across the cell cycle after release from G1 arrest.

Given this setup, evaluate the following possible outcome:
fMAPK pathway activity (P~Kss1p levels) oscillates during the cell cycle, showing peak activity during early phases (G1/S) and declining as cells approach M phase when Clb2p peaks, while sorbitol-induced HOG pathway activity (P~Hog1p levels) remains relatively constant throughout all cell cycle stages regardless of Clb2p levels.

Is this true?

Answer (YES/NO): NO